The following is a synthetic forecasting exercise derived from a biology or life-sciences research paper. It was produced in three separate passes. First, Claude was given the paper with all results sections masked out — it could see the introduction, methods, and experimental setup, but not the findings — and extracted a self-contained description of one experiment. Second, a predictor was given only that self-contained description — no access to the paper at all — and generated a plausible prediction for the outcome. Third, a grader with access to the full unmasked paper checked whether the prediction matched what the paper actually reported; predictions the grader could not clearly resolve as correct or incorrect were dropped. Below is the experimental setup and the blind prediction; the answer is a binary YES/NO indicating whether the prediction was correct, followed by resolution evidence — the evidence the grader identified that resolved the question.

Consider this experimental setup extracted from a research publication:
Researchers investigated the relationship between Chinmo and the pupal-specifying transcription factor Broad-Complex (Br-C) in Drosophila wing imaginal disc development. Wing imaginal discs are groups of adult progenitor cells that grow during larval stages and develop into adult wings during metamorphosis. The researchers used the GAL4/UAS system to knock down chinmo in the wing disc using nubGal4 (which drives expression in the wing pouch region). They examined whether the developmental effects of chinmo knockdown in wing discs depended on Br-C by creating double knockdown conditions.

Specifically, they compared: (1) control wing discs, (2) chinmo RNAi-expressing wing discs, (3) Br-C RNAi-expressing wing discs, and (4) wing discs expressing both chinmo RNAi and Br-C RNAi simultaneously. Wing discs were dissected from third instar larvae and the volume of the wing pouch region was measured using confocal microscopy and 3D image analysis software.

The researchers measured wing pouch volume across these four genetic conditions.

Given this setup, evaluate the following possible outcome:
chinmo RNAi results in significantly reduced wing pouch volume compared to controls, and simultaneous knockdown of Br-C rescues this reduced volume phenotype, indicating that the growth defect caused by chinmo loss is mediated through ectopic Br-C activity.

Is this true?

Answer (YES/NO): YES